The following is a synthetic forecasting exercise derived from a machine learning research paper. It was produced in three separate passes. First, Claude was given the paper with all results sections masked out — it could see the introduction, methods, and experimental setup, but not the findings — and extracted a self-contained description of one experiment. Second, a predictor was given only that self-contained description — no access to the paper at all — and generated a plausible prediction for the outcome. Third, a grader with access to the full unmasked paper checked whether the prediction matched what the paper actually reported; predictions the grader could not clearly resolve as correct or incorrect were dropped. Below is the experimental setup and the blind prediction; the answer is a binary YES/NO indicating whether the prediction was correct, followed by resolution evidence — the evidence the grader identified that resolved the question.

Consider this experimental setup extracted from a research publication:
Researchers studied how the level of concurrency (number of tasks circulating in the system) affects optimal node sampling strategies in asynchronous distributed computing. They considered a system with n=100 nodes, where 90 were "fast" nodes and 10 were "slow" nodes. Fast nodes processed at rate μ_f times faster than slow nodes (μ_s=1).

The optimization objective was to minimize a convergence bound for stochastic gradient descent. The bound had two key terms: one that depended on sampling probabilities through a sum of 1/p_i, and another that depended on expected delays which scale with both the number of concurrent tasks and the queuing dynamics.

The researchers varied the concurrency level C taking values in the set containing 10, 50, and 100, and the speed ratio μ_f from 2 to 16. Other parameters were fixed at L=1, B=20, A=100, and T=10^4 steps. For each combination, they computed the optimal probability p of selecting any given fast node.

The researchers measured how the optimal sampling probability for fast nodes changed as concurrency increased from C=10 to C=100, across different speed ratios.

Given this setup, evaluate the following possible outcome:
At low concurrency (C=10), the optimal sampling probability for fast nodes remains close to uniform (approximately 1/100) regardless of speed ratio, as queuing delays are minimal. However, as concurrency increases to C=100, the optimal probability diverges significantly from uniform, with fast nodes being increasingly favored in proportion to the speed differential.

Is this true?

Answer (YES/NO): NO